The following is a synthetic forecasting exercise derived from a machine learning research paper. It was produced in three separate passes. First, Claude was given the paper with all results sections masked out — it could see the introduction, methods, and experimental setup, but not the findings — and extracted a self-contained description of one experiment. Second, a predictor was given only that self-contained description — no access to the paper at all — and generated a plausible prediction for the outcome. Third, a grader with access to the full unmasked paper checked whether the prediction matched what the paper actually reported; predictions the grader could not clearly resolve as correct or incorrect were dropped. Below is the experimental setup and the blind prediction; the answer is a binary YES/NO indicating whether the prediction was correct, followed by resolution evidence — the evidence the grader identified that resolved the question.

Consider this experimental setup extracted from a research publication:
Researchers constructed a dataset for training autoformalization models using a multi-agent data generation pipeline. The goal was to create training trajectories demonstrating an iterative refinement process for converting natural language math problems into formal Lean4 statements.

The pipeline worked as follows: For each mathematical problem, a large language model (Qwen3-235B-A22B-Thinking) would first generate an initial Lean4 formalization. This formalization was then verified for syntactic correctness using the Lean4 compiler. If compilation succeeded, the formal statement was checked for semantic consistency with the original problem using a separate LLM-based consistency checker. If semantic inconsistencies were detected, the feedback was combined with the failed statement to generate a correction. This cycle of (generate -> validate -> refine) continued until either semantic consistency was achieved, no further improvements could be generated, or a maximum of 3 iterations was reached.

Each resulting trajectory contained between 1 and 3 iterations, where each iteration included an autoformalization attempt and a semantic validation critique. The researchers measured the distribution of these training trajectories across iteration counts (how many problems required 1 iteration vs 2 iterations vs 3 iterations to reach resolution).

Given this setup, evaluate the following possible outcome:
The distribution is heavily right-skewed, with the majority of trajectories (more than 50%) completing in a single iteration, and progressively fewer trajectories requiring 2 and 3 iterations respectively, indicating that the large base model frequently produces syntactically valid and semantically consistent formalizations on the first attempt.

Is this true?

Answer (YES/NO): YES